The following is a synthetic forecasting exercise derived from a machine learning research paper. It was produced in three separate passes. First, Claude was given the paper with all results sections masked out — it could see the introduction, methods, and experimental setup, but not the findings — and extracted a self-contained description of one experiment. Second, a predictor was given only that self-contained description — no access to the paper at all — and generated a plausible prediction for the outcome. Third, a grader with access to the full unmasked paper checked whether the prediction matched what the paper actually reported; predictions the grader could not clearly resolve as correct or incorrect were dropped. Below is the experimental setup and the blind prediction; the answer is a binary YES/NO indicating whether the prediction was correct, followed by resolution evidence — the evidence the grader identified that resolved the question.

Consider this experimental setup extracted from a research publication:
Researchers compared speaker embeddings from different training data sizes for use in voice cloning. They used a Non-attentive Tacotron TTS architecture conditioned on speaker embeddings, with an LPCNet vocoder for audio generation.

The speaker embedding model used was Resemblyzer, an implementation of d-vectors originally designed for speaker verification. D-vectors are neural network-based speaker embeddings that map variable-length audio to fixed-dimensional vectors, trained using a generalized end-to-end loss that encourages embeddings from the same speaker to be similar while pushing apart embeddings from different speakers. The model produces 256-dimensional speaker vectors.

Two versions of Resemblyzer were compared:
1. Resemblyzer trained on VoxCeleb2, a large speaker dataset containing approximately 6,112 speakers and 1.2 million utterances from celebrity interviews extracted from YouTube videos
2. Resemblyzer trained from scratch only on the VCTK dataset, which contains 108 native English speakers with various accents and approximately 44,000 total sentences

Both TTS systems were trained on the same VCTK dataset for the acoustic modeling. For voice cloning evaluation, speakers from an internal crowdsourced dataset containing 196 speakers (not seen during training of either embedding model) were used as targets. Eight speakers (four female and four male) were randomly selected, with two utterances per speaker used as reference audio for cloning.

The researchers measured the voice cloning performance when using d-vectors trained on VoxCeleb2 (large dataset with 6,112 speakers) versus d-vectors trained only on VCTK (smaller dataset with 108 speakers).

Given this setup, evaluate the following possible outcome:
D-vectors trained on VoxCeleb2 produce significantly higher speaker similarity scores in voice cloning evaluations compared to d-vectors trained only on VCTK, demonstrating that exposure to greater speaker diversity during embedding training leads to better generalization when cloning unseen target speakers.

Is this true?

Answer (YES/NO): NO